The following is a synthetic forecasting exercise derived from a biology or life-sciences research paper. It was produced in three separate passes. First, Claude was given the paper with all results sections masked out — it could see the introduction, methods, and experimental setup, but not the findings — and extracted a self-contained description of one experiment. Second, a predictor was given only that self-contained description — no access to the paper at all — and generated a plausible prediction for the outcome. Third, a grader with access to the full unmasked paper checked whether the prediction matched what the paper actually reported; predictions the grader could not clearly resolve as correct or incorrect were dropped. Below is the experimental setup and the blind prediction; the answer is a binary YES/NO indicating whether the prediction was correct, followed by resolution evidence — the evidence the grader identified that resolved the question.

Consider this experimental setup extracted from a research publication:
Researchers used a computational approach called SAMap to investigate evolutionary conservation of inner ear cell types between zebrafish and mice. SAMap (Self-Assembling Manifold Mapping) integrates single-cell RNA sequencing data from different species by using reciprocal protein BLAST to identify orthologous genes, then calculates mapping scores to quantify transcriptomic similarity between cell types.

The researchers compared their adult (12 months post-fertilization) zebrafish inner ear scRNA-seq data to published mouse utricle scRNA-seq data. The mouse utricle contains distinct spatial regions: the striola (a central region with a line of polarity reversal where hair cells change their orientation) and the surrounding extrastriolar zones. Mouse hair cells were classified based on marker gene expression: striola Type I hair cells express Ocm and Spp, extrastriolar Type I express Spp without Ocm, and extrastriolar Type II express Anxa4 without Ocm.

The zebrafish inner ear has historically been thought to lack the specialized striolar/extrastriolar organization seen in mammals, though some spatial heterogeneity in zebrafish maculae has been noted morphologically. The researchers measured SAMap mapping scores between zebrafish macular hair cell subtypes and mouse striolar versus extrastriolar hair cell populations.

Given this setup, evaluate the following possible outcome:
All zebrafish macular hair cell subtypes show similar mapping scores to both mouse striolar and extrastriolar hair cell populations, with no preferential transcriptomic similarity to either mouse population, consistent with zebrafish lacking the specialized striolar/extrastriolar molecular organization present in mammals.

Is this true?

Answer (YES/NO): NO